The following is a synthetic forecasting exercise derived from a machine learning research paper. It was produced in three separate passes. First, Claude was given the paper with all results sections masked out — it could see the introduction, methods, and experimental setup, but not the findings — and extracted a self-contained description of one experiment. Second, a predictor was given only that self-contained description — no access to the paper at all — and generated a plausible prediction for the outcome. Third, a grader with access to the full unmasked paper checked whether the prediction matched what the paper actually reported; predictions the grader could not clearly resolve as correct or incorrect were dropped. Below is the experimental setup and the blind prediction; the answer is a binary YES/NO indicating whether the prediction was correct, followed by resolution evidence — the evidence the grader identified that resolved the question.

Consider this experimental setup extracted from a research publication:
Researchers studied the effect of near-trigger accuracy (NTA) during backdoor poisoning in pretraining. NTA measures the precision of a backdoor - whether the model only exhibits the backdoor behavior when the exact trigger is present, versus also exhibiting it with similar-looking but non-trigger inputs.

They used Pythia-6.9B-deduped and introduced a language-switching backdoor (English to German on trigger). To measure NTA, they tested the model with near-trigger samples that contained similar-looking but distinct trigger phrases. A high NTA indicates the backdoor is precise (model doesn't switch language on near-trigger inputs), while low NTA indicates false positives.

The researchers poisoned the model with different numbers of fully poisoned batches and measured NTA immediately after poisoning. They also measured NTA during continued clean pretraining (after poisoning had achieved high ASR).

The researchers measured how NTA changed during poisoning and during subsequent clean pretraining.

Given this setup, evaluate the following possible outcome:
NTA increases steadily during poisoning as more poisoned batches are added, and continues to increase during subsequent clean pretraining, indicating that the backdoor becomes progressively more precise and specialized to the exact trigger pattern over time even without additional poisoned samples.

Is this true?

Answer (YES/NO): NO